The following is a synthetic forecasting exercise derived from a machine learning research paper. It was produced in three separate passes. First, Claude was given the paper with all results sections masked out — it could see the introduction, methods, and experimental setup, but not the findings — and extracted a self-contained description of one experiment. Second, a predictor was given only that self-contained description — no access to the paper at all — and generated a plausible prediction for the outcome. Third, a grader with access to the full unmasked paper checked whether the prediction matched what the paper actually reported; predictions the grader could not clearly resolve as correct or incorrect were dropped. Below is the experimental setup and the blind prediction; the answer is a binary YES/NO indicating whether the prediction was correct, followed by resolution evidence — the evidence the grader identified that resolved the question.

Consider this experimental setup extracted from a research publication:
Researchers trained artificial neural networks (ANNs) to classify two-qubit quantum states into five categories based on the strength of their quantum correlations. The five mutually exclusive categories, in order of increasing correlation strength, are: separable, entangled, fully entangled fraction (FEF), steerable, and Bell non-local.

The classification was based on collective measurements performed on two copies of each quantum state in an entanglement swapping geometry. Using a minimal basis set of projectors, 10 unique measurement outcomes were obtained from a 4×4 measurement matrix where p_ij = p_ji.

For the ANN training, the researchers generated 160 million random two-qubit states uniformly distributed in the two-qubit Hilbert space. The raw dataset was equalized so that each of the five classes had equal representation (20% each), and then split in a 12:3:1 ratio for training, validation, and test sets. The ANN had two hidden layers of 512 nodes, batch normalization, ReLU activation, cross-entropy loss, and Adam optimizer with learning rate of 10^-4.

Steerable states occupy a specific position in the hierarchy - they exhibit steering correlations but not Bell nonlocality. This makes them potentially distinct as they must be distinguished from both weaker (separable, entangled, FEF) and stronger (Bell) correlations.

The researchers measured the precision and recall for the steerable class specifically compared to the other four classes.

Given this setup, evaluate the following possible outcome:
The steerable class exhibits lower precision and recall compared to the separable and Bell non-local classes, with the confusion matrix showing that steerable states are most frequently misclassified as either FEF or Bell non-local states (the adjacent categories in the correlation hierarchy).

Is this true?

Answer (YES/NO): NO